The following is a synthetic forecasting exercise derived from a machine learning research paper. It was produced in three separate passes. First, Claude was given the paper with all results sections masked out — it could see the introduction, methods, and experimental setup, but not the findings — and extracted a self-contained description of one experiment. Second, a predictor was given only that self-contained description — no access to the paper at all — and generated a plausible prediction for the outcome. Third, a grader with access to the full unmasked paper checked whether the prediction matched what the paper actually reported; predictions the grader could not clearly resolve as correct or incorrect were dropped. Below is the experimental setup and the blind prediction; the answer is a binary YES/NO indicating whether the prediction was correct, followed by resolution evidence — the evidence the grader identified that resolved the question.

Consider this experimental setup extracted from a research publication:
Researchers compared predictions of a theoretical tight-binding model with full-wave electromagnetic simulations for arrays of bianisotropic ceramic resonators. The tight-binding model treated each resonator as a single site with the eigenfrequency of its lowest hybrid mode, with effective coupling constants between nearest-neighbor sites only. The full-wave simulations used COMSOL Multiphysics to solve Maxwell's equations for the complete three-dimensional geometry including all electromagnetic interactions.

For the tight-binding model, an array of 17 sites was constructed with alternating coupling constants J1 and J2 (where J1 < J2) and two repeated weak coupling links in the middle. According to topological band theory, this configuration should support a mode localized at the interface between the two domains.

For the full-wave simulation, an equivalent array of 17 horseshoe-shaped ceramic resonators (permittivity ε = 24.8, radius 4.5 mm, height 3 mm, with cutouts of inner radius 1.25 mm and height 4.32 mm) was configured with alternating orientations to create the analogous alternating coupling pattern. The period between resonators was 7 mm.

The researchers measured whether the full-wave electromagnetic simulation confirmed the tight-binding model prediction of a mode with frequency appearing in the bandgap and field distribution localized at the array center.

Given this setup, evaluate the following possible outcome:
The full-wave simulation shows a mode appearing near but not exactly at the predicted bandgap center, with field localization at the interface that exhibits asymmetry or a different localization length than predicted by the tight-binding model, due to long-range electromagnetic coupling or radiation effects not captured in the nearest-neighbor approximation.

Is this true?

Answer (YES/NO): NO